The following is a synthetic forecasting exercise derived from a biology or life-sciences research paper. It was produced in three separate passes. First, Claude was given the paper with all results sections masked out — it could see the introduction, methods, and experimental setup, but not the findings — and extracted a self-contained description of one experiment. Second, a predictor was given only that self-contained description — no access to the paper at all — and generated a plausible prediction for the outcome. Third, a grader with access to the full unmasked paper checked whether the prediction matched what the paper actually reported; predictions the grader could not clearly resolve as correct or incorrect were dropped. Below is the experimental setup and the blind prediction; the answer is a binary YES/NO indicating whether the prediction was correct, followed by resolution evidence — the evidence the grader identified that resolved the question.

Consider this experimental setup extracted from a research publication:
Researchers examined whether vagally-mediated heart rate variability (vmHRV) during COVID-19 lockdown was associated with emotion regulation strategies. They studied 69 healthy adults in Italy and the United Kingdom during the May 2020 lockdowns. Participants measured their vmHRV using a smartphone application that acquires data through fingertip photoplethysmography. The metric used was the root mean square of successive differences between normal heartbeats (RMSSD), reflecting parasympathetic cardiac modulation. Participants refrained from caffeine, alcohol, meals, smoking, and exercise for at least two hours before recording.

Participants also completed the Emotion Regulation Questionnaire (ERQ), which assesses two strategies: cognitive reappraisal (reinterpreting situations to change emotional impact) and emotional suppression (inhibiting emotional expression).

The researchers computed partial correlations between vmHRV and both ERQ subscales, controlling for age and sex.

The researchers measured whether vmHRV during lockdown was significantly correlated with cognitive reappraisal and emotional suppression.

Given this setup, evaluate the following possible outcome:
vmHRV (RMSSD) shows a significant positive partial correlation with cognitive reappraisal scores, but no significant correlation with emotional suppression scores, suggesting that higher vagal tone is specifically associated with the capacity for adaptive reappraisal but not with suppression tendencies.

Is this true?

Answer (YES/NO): NO